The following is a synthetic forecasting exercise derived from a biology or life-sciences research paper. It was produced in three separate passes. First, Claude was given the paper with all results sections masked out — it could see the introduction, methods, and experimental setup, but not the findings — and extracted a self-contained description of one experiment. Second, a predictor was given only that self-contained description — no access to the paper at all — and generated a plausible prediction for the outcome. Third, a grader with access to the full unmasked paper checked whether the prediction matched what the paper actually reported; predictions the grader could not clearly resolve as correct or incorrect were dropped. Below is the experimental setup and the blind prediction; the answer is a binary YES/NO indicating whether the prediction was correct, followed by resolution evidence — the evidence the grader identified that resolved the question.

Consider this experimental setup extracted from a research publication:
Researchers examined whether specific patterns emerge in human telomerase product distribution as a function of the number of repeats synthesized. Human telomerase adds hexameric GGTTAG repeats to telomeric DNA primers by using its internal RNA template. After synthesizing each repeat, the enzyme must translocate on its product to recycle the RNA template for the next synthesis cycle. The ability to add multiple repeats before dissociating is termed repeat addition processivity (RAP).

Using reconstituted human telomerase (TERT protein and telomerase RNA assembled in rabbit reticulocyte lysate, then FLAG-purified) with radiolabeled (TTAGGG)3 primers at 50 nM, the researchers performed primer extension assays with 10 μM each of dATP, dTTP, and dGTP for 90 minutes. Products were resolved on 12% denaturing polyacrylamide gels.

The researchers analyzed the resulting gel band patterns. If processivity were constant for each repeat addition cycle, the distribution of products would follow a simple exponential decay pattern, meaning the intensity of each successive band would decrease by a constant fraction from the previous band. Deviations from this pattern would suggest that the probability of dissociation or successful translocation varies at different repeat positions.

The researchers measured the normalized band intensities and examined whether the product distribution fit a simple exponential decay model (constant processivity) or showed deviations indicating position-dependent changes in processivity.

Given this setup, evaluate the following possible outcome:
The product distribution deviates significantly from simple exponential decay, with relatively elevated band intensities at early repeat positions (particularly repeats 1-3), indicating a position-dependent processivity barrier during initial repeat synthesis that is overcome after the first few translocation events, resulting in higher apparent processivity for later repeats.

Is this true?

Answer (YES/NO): NO